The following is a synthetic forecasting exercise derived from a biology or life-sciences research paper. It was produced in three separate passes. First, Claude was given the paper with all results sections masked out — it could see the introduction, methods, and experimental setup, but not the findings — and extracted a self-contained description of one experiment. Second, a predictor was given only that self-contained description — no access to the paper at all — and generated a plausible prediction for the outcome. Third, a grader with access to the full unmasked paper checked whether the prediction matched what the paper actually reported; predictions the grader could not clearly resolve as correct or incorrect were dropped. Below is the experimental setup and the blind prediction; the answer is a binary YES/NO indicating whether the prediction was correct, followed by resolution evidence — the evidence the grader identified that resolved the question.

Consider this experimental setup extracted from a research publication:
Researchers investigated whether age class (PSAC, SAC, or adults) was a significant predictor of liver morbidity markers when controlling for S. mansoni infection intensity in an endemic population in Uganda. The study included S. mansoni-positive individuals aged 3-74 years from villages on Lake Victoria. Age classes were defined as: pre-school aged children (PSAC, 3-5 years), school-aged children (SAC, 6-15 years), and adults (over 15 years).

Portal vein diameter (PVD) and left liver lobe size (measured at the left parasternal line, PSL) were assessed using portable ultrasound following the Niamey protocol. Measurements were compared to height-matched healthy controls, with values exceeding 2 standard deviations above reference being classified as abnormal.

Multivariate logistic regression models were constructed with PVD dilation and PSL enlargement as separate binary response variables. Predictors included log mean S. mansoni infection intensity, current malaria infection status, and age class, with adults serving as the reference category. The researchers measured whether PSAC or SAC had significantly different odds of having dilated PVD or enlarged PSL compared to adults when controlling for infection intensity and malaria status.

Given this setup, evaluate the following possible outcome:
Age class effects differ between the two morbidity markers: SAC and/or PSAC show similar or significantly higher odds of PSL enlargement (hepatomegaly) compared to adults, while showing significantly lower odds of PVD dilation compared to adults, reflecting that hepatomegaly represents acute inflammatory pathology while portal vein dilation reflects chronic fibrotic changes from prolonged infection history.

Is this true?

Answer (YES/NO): NO